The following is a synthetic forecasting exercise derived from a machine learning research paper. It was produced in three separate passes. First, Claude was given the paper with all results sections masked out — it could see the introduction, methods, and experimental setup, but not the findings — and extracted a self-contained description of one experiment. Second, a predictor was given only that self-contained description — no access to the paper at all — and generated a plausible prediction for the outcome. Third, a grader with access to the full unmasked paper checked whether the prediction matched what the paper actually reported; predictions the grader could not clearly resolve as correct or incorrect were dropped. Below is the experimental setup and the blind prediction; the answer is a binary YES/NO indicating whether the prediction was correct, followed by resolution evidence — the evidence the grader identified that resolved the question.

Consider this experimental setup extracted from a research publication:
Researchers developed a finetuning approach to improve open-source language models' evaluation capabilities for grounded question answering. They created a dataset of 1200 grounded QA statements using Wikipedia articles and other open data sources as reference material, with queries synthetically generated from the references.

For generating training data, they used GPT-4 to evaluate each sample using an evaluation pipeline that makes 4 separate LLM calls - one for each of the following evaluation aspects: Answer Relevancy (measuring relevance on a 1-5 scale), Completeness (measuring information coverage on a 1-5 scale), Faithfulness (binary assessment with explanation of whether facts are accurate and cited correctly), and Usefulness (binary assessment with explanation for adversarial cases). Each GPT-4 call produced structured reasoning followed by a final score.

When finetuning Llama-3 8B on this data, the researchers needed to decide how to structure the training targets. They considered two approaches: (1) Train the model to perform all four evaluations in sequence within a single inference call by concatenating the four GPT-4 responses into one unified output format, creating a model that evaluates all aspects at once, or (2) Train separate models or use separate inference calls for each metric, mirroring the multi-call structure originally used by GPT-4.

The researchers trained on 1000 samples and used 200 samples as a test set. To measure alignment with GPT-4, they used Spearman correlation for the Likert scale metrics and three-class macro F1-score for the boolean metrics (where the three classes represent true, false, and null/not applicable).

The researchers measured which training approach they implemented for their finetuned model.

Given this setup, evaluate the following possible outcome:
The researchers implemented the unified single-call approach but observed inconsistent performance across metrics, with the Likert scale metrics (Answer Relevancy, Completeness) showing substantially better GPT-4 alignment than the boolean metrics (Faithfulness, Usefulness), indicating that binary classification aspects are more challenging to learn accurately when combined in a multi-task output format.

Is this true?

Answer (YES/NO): NO